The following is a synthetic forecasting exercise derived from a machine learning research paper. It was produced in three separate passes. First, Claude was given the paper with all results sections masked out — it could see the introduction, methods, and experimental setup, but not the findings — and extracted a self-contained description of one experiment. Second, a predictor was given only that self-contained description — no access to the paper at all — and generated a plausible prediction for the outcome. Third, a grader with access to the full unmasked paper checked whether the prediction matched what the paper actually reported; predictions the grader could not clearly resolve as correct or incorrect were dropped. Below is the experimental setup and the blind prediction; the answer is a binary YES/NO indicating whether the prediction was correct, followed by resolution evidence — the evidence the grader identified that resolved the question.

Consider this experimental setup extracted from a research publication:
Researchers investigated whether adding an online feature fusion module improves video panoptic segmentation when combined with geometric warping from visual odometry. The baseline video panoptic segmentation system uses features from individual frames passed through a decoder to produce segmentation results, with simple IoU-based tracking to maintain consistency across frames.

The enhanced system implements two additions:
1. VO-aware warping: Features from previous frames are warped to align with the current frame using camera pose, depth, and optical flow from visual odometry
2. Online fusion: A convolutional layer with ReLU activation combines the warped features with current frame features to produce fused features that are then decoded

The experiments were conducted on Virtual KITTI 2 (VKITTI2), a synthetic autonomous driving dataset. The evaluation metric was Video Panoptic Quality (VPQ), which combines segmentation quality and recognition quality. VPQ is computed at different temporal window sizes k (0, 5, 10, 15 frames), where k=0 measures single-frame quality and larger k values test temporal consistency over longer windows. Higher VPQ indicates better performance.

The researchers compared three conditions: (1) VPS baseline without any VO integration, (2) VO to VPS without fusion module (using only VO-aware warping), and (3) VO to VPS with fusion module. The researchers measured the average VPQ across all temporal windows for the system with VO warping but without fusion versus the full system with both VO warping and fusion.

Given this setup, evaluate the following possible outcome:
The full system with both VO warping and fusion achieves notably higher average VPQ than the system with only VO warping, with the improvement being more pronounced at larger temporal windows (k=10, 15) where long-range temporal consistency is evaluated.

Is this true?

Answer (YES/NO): NO